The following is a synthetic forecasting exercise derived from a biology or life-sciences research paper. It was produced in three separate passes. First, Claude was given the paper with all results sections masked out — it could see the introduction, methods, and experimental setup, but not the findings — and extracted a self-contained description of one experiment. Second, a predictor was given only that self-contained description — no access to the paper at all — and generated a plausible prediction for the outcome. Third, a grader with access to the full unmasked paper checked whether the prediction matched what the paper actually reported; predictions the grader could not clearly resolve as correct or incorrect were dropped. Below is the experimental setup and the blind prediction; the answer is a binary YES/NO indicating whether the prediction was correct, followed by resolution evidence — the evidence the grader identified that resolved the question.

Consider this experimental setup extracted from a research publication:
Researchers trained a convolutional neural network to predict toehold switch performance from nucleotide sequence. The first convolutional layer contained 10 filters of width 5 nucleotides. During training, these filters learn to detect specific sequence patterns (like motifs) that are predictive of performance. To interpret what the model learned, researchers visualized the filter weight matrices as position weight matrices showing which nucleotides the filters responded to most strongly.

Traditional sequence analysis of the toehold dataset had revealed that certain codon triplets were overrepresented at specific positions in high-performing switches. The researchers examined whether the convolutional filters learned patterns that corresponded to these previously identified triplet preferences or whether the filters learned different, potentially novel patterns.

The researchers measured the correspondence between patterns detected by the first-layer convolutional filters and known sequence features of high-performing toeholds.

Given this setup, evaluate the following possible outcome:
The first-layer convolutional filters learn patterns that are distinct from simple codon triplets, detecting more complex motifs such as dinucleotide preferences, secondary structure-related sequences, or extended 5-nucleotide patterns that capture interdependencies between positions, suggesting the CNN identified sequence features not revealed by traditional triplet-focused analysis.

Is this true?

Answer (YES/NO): NO